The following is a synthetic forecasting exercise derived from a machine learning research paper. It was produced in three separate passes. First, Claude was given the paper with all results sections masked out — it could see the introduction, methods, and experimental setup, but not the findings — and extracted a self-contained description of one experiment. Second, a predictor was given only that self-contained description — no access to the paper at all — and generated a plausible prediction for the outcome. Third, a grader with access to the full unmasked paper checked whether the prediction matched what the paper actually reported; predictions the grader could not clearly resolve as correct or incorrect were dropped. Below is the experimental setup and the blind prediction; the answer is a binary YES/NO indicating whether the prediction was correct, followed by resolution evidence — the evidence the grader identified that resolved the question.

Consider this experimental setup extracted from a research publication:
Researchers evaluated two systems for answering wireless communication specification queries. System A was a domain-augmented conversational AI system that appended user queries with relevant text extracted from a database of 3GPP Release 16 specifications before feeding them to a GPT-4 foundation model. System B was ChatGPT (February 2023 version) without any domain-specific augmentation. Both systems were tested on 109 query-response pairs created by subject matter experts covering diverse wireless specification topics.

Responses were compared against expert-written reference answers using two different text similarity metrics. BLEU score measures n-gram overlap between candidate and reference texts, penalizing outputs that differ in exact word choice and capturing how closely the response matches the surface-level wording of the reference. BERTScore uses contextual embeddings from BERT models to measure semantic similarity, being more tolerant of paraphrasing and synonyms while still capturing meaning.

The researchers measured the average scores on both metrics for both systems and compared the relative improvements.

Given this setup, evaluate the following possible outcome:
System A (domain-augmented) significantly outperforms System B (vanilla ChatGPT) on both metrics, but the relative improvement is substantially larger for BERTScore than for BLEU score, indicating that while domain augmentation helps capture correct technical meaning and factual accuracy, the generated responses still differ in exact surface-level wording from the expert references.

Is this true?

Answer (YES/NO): NO